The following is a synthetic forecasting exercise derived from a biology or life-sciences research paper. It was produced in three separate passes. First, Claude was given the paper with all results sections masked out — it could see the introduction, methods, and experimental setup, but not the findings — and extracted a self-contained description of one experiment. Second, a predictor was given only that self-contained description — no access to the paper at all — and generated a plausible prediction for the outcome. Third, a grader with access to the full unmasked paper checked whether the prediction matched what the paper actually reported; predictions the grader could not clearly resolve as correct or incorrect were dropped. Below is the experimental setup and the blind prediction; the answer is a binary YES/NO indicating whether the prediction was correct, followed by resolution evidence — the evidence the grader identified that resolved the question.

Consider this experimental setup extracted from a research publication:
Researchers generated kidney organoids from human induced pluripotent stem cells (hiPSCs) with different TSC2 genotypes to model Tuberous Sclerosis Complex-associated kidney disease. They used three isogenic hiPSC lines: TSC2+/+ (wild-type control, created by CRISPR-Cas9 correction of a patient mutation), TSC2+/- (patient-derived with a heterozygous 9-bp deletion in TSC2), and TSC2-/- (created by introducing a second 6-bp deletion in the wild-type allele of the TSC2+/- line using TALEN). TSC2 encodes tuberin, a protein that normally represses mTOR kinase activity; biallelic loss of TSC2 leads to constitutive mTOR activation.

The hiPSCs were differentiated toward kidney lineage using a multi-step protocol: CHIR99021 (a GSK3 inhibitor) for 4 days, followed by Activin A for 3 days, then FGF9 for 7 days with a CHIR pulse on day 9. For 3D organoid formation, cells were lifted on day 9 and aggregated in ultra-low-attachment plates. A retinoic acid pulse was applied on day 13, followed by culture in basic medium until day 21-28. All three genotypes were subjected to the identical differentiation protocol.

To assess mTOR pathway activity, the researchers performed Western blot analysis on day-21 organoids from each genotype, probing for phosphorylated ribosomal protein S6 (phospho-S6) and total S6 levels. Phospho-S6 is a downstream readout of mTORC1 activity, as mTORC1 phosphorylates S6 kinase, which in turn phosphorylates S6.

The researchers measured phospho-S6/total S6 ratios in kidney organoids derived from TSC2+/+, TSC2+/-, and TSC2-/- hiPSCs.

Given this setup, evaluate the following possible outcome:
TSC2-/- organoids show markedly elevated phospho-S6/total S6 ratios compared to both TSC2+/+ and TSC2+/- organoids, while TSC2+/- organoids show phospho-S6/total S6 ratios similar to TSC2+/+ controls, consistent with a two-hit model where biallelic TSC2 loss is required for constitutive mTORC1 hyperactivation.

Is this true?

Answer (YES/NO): YES